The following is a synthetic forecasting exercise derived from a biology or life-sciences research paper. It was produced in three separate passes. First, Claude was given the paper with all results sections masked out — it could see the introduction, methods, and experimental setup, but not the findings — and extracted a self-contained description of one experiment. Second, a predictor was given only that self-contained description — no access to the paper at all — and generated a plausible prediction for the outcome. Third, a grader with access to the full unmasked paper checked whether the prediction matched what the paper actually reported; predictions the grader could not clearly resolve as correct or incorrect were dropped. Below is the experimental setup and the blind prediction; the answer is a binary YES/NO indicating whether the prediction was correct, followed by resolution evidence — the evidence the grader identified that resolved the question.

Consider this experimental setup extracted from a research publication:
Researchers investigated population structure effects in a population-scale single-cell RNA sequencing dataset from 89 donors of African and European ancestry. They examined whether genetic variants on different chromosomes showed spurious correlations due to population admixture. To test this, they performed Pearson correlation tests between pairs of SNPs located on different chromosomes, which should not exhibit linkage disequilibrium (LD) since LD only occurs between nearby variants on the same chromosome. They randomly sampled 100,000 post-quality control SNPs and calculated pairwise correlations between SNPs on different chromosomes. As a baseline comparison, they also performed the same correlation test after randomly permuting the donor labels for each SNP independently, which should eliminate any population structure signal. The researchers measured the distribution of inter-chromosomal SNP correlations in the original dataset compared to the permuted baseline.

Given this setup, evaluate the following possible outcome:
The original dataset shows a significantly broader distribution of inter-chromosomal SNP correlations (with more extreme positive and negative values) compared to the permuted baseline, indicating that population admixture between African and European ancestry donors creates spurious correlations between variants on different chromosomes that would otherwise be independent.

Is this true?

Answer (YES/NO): YES